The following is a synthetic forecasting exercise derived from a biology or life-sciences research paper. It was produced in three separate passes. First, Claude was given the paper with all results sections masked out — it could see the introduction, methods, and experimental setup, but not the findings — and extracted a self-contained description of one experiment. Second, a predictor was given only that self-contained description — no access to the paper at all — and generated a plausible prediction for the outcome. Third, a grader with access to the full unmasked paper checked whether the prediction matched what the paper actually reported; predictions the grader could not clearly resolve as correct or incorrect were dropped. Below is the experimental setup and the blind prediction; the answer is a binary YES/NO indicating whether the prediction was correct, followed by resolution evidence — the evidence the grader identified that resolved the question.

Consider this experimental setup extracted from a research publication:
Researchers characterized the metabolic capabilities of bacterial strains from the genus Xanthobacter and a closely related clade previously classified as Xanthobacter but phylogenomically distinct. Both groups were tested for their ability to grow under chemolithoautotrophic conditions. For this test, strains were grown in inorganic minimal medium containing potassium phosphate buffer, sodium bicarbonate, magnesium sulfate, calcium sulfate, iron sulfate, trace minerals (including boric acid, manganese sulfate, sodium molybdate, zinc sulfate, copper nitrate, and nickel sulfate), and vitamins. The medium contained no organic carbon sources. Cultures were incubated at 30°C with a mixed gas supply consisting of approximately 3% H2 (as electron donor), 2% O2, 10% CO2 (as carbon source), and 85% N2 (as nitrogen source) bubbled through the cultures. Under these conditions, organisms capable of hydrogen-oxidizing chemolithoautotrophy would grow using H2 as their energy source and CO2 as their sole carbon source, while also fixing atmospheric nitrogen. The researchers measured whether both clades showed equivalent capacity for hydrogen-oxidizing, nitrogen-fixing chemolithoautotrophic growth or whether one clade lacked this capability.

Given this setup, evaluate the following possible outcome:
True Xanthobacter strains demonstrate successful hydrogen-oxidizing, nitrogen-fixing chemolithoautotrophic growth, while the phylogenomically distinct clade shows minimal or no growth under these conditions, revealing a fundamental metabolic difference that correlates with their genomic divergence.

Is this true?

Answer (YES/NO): YES